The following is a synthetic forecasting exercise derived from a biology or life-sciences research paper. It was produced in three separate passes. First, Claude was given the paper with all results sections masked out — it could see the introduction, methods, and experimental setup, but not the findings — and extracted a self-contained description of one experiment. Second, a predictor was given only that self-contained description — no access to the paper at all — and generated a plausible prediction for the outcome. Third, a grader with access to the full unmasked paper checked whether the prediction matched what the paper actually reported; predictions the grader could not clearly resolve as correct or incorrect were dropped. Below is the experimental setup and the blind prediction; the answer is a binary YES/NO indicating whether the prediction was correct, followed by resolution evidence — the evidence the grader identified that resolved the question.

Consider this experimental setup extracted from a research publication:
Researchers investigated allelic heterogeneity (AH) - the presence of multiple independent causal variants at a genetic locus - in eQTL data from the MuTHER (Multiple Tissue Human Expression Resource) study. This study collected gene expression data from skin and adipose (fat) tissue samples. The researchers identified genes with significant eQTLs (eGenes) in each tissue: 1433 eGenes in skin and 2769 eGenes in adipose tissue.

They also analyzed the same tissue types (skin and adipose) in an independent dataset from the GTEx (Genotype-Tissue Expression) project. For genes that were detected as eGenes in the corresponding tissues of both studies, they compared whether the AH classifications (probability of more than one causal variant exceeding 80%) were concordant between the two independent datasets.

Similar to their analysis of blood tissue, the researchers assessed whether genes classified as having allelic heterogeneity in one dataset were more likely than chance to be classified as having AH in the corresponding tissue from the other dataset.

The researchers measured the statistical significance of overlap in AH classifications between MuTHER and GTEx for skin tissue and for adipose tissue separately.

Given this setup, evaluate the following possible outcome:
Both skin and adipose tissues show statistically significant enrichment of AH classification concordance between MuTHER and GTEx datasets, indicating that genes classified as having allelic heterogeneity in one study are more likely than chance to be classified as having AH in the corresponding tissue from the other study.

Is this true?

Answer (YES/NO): YES